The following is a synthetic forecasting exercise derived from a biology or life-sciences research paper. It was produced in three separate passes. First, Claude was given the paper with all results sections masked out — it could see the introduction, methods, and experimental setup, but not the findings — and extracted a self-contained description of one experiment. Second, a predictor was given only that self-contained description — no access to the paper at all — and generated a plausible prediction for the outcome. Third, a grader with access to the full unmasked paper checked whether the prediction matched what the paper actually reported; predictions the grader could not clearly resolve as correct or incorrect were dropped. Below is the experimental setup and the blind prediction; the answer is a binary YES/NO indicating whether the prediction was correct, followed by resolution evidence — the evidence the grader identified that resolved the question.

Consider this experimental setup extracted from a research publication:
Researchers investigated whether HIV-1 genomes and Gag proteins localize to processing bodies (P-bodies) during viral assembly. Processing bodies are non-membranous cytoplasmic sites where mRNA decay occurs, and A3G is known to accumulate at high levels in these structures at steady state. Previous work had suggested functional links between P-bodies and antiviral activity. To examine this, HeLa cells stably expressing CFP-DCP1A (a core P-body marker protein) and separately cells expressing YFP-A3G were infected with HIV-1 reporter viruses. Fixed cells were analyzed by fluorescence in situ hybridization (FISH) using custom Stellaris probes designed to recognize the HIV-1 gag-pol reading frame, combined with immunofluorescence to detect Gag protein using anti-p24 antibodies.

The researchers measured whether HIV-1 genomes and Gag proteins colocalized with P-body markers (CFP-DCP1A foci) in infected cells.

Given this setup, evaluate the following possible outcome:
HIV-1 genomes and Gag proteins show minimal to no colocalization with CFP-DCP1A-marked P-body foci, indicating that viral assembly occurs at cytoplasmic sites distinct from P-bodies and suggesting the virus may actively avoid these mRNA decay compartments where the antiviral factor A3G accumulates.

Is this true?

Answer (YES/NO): YES